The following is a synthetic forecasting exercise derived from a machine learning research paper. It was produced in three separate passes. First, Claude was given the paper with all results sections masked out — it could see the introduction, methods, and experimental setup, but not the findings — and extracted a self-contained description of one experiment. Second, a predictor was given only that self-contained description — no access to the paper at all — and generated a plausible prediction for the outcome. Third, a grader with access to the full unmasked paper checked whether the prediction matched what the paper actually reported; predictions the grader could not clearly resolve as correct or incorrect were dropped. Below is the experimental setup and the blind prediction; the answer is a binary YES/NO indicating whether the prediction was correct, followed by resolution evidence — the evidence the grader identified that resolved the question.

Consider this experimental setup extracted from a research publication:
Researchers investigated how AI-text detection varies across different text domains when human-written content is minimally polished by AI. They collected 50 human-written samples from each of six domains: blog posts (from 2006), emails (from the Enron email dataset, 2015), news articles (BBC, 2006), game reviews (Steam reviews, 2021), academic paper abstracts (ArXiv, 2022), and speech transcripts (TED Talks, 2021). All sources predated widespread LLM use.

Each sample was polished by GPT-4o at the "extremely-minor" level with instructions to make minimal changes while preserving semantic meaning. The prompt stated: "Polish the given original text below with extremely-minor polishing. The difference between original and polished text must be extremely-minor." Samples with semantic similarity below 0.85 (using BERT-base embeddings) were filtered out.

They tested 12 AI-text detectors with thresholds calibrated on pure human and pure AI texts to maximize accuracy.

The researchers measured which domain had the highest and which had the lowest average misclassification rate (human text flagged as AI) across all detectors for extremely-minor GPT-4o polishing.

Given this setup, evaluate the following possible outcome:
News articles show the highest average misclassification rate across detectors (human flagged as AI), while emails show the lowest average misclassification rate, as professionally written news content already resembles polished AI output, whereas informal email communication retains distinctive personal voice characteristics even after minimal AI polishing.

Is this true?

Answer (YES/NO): NO